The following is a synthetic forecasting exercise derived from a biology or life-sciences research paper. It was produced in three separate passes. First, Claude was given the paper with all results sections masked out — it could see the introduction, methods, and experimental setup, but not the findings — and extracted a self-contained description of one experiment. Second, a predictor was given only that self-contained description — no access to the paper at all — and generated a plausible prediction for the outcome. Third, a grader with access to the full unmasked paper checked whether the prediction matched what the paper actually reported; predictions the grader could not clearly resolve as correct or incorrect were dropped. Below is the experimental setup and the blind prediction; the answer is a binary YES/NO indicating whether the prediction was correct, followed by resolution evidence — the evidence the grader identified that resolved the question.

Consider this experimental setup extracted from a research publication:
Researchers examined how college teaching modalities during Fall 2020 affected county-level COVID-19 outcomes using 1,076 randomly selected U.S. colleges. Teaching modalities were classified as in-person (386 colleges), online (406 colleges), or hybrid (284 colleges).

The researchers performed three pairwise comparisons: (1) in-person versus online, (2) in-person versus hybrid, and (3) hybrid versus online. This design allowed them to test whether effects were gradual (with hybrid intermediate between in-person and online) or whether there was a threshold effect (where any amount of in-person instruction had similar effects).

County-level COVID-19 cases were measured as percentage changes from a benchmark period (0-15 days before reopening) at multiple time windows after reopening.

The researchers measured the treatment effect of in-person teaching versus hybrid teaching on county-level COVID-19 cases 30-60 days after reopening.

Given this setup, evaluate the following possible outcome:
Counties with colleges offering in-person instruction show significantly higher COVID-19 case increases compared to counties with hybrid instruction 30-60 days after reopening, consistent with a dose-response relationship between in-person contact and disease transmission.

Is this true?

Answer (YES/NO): NO